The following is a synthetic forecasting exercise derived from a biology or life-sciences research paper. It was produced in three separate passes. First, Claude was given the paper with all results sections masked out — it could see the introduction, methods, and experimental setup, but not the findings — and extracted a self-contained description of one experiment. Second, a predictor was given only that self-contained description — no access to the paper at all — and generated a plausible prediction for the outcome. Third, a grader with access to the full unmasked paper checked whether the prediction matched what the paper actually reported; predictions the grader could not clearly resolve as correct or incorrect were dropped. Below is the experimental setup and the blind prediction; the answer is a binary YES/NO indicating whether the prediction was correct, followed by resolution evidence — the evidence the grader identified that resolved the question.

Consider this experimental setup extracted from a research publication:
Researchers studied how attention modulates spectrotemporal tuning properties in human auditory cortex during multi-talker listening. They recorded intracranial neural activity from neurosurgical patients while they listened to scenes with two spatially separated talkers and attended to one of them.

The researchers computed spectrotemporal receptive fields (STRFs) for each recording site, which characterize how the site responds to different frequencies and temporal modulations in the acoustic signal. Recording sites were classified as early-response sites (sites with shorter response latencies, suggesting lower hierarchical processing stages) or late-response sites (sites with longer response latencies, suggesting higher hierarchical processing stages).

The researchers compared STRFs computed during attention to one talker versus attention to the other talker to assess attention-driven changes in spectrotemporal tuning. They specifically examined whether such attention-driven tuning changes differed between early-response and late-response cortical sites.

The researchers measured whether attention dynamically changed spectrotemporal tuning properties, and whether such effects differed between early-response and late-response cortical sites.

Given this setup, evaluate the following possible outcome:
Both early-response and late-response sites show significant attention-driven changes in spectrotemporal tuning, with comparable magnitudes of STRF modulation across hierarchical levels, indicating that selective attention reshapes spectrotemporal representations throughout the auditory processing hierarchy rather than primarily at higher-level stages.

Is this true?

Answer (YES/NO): NO